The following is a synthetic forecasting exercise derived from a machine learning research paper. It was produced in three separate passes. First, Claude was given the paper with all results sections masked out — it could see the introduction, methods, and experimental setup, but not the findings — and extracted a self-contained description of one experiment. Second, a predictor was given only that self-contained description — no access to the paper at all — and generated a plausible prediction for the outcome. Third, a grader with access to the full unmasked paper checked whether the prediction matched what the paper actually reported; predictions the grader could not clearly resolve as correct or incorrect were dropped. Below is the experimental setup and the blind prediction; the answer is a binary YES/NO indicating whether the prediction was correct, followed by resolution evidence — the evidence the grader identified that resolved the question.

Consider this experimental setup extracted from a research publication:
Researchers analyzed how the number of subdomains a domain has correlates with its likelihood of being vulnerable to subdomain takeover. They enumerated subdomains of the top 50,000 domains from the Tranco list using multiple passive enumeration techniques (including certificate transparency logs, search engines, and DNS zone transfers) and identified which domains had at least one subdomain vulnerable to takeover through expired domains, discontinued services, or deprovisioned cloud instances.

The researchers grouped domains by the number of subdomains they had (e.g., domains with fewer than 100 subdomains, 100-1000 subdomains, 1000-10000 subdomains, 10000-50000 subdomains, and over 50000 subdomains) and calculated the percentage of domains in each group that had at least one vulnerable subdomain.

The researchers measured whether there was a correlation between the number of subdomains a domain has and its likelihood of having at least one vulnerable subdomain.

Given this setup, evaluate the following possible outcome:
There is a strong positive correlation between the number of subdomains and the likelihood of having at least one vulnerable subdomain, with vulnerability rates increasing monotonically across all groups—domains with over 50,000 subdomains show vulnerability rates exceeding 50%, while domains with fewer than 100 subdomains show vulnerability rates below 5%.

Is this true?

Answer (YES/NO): NO